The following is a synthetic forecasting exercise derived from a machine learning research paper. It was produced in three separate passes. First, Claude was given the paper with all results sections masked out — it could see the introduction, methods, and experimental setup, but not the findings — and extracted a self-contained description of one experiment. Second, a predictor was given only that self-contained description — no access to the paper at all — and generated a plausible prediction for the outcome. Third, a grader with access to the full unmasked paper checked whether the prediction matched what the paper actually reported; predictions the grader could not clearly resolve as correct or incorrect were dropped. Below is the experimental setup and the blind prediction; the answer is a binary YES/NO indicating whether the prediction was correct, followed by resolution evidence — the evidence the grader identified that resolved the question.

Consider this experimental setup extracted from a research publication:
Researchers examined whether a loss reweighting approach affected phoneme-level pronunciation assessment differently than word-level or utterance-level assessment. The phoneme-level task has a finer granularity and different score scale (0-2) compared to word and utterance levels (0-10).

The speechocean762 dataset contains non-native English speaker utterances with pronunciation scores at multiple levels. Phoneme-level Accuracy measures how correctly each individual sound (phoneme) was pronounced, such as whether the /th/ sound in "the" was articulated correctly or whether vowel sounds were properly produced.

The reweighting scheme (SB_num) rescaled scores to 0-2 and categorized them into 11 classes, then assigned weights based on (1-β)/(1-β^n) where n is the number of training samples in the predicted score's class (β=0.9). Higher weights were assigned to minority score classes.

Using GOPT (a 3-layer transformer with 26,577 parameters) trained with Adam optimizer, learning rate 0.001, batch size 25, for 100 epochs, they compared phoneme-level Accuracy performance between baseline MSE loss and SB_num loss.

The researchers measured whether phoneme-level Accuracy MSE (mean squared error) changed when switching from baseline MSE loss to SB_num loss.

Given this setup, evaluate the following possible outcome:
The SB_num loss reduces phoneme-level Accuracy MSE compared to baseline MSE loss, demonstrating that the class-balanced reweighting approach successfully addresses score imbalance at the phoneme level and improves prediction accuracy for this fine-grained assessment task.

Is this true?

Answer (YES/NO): NO